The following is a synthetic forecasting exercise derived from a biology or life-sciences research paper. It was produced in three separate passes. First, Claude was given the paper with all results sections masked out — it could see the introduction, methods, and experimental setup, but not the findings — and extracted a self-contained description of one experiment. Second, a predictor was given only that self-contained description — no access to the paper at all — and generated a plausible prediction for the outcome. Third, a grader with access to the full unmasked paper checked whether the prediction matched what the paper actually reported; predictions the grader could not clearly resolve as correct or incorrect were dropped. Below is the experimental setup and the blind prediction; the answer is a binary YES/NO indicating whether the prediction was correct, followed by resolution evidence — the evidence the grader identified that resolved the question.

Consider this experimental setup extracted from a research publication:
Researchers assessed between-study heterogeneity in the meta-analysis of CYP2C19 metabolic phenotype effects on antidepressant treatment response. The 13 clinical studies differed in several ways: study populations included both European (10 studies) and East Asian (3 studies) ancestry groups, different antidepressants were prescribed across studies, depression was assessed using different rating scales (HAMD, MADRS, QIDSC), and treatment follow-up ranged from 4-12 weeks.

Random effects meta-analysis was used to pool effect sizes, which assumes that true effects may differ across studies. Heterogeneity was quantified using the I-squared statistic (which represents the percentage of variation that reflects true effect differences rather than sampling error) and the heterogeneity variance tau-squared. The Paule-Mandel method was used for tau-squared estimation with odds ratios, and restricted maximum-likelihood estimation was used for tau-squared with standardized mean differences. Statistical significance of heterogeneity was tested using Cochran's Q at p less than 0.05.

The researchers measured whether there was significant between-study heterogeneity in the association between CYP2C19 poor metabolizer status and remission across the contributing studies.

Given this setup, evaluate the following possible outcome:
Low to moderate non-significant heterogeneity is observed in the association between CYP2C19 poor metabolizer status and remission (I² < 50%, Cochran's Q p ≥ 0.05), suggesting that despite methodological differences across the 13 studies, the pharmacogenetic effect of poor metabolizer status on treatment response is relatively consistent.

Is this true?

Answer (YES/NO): YES